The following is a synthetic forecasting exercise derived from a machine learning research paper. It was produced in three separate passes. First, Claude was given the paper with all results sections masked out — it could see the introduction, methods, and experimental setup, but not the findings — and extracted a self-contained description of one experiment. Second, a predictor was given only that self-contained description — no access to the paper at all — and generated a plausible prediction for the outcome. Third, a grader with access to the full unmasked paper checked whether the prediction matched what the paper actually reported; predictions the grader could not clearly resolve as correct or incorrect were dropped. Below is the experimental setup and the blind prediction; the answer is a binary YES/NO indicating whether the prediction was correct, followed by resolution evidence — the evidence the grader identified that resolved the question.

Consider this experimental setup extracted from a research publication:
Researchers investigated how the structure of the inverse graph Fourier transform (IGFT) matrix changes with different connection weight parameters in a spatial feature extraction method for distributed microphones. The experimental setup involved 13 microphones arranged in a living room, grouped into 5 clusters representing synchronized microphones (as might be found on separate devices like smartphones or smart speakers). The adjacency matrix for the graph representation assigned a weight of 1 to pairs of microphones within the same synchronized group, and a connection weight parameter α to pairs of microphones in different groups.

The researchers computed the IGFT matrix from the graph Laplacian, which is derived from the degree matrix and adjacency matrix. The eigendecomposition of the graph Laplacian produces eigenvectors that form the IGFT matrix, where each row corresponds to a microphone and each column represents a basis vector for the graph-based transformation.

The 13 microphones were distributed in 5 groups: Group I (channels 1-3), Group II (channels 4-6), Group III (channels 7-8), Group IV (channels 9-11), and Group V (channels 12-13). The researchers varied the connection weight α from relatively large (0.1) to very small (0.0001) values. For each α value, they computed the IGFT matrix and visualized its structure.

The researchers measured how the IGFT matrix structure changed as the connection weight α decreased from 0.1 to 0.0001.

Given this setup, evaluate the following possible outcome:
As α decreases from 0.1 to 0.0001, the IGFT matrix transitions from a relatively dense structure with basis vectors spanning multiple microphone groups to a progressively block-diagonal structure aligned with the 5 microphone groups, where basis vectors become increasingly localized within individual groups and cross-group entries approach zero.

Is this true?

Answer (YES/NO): NO